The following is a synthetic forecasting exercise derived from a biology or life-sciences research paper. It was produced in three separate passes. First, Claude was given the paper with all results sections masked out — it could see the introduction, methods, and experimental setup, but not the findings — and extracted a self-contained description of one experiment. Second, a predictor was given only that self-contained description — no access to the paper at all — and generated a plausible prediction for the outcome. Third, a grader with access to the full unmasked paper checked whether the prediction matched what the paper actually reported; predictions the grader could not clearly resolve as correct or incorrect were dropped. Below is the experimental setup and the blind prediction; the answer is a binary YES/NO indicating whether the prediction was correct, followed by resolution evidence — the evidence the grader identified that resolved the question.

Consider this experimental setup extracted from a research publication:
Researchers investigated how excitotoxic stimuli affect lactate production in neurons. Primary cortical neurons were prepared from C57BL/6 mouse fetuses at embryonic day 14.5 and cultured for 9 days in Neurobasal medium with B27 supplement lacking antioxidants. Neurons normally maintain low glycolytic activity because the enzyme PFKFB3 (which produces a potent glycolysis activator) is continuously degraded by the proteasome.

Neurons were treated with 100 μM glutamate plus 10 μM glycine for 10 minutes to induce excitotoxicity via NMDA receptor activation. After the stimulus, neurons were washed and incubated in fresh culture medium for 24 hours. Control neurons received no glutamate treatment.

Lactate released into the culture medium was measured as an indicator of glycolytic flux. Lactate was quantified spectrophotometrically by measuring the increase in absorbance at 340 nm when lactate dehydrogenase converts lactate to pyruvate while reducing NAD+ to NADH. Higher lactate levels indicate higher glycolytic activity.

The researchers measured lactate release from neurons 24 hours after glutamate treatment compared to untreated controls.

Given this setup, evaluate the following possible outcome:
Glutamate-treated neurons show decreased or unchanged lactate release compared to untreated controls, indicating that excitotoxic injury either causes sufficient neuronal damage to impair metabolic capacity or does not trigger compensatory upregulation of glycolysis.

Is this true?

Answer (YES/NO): NO